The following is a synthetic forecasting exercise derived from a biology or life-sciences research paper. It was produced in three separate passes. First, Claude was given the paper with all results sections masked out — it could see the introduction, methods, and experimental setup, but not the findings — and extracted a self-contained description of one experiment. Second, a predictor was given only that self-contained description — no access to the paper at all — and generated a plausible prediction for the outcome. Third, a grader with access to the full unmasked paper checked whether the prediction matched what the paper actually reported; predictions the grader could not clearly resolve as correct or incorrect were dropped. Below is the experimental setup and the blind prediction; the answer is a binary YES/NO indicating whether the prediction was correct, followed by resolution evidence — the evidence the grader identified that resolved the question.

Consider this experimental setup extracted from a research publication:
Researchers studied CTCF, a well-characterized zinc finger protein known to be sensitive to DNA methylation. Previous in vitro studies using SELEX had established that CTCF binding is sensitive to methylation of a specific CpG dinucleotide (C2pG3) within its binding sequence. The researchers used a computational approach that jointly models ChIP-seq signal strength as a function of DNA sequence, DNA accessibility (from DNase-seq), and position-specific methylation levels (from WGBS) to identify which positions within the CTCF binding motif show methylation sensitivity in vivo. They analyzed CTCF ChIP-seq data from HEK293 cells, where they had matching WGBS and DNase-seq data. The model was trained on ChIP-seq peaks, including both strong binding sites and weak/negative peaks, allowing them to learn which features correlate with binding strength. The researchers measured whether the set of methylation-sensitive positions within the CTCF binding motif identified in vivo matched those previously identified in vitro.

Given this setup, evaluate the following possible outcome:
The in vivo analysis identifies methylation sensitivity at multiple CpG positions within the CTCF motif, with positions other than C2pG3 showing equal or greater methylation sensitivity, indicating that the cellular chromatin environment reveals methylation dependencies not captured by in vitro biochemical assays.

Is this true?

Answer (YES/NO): NO